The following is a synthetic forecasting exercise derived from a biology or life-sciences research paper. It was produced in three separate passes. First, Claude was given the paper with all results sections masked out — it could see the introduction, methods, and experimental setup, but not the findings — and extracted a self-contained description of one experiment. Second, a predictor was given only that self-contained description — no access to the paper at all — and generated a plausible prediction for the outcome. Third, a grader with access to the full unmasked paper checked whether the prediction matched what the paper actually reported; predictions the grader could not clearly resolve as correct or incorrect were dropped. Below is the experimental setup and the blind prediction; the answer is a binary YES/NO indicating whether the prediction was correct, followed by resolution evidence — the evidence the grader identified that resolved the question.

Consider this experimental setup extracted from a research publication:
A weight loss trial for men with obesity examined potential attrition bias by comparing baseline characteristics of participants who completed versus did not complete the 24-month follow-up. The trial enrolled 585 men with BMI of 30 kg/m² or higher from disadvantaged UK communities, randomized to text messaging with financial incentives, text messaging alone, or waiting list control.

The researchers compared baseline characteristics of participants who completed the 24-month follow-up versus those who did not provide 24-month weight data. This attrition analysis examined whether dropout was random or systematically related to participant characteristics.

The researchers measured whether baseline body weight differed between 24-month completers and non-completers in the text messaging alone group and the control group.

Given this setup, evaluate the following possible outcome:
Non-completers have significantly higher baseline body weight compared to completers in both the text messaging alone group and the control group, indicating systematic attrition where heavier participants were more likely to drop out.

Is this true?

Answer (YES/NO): YES